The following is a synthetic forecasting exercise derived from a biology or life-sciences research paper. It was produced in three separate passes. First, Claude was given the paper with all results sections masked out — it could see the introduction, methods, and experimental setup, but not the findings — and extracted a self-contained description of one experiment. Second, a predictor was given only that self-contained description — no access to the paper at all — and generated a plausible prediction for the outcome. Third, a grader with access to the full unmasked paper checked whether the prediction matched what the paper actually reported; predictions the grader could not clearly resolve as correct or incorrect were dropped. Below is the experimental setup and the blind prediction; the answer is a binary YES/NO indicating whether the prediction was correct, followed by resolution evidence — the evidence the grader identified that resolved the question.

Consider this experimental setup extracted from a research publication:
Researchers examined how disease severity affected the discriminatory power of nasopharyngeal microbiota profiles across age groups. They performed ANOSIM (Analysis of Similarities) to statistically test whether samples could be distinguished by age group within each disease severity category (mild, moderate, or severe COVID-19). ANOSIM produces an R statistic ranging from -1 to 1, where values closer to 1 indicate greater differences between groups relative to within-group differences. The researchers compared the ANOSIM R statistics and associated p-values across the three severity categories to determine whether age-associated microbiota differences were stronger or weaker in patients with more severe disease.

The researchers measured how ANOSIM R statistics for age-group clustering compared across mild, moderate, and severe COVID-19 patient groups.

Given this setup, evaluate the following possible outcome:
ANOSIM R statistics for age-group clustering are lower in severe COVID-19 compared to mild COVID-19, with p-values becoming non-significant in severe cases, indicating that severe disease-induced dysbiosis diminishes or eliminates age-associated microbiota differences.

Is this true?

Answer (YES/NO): YES